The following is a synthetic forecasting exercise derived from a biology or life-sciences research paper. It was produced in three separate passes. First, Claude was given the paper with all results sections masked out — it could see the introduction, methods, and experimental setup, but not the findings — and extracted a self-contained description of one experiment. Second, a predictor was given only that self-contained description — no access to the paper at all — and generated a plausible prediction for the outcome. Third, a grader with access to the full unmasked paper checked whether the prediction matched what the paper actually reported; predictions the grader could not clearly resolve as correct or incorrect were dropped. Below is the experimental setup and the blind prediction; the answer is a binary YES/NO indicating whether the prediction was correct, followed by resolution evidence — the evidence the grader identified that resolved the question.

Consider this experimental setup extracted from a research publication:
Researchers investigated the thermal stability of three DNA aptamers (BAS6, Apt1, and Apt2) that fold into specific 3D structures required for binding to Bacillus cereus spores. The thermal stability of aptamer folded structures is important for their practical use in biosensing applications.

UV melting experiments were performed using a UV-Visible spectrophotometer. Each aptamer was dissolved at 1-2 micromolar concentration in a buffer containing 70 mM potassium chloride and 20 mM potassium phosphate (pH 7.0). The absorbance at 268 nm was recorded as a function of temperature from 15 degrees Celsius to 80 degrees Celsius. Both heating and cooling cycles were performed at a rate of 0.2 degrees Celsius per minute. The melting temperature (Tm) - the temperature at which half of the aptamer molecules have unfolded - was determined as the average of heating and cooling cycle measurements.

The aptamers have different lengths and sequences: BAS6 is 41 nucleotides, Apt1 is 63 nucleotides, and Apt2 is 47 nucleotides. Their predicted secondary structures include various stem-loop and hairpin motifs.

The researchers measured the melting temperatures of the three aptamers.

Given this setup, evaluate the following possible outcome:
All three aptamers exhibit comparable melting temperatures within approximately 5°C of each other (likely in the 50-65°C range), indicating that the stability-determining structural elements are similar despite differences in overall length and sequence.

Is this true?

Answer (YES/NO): NO